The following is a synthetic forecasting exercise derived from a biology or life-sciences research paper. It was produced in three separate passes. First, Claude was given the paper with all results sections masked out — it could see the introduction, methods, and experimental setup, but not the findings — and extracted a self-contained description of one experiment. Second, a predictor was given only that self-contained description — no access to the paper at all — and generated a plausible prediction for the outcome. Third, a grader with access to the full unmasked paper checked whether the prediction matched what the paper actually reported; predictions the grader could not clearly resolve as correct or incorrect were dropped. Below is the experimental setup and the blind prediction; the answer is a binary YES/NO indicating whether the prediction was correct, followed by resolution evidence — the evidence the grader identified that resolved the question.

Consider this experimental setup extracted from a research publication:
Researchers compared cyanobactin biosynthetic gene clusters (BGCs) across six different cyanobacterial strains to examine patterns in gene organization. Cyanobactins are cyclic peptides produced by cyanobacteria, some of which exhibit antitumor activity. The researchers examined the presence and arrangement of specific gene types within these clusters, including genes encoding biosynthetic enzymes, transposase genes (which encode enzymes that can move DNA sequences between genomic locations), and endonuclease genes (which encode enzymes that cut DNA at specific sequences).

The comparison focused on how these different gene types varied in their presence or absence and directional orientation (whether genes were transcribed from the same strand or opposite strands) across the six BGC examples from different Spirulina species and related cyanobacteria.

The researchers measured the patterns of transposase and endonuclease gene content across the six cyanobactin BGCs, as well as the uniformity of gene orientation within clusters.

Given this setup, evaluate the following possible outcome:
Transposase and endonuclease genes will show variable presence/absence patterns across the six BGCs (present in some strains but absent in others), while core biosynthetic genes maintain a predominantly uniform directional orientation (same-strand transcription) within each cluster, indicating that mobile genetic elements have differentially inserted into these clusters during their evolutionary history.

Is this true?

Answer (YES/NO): NO